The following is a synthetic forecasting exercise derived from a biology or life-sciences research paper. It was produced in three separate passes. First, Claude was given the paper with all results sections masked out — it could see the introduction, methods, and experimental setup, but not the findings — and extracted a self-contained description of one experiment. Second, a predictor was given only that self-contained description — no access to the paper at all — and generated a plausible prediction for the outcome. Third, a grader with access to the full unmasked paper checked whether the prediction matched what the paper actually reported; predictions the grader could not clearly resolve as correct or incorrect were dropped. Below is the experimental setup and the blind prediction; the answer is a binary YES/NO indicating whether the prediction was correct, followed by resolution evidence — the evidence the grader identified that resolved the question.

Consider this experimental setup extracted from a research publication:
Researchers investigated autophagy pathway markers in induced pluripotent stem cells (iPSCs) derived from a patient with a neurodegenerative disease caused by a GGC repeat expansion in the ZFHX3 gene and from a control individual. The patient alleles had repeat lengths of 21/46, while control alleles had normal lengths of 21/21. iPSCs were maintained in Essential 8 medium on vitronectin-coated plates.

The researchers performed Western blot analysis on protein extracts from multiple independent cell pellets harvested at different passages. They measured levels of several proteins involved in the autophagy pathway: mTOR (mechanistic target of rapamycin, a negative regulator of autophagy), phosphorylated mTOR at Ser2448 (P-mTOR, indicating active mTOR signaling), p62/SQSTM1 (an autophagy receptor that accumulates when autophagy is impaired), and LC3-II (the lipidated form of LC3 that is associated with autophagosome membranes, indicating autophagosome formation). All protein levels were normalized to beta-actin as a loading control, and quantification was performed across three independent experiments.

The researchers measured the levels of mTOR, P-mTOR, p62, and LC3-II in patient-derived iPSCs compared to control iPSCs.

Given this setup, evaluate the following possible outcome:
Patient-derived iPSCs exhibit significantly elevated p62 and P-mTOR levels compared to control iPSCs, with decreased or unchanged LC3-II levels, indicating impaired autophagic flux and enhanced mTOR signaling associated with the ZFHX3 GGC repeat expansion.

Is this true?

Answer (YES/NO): NO